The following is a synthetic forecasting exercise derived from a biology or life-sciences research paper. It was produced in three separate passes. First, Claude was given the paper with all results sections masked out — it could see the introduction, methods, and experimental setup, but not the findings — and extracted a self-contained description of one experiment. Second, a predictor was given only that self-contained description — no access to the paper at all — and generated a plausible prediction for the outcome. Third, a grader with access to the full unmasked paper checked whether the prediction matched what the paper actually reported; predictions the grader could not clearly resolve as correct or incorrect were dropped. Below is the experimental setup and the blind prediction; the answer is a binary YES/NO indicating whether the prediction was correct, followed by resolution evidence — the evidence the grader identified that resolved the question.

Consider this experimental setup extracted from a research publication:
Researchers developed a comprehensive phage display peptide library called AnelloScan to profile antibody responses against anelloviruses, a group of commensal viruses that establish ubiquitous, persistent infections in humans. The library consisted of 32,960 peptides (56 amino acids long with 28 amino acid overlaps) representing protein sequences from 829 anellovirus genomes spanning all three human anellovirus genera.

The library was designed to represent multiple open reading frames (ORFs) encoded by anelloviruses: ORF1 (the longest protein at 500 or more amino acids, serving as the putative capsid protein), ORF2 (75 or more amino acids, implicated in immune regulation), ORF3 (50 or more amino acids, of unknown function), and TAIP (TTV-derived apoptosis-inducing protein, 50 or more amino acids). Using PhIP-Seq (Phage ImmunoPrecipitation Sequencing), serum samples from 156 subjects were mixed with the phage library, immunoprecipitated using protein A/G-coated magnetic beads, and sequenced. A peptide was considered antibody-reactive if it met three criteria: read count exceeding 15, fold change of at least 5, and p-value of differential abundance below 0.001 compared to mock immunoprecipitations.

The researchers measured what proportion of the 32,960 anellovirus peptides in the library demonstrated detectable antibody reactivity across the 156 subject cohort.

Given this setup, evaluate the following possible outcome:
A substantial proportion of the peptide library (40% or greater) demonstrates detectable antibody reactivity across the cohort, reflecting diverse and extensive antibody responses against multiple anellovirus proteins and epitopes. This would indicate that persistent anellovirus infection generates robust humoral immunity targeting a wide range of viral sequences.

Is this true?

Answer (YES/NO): NO